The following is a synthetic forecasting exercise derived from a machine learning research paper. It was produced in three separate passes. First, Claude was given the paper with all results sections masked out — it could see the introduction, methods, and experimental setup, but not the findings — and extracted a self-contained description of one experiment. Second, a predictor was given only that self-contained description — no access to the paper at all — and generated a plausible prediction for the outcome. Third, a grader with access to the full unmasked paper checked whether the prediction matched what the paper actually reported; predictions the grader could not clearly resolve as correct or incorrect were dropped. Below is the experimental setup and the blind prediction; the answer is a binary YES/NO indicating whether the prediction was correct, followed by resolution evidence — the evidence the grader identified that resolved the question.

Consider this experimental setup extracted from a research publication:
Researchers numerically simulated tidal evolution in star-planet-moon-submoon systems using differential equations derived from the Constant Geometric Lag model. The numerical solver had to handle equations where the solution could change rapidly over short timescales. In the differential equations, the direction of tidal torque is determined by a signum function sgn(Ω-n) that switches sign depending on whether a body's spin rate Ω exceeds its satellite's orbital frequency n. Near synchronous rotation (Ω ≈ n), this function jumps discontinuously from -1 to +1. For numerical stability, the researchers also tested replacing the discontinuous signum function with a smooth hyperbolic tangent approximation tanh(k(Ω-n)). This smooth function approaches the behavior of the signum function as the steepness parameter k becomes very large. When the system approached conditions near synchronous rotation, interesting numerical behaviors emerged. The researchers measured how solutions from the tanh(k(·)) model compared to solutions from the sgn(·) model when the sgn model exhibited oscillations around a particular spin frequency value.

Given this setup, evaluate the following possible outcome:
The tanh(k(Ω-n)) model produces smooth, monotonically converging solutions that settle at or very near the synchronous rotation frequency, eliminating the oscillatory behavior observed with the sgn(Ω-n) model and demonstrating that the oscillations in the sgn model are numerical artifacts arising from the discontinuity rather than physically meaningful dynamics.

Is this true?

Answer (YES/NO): NO